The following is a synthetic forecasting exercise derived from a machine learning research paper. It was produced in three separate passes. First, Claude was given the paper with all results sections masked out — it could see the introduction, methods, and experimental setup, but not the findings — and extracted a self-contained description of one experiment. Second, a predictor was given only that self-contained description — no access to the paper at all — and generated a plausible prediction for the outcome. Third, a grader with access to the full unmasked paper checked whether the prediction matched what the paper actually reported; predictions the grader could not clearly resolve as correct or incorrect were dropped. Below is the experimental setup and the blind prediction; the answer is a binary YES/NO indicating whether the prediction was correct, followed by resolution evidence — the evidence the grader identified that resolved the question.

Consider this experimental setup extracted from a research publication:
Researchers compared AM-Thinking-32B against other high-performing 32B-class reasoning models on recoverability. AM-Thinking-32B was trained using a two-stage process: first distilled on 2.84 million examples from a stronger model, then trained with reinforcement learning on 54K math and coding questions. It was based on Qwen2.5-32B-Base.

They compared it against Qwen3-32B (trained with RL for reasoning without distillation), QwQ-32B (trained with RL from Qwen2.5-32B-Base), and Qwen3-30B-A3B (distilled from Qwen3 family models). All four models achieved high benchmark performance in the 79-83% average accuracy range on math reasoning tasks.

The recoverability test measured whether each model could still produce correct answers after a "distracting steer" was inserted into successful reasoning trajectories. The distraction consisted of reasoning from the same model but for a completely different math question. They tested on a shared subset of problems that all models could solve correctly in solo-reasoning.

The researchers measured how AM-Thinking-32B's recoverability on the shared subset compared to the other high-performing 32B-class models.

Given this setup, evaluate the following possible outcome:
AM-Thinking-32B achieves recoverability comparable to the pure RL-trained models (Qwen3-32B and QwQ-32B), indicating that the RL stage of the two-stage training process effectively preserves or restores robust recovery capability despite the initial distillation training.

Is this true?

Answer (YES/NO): NO